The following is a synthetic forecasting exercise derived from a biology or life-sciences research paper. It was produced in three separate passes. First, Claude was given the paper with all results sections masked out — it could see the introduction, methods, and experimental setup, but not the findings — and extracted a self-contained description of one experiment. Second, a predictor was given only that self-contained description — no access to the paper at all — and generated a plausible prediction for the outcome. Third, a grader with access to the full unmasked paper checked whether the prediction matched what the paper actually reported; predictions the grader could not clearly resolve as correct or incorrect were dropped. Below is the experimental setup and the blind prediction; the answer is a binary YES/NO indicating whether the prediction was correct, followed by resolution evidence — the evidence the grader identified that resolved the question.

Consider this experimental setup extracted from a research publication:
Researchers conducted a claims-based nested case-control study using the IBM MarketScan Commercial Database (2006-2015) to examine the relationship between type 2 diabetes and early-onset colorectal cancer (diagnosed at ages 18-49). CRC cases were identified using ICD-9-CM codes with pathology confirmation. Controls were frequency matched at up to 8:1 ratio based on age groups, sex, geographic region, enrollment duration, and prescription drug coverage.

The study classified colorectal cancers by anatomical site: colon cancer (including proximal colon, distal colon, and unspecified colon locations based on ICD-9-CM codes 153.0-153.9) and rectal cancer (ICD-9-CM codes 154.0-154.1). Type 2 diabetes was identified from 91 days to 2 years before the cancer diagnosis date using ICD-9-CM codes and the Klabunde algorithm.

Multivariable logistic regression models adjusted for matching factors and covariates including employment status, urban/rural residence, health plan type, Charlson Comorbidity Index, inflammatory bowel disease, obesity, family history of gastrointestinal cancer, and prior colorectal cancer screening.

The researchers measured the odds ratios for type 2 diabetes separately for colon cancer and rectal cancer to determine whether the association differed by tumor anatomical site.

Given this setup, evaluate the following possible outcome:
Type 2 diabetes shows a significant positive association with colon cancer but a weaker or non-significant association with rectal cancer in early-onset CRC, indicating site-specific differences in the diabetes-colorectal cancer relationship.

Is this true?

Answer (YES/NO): YES